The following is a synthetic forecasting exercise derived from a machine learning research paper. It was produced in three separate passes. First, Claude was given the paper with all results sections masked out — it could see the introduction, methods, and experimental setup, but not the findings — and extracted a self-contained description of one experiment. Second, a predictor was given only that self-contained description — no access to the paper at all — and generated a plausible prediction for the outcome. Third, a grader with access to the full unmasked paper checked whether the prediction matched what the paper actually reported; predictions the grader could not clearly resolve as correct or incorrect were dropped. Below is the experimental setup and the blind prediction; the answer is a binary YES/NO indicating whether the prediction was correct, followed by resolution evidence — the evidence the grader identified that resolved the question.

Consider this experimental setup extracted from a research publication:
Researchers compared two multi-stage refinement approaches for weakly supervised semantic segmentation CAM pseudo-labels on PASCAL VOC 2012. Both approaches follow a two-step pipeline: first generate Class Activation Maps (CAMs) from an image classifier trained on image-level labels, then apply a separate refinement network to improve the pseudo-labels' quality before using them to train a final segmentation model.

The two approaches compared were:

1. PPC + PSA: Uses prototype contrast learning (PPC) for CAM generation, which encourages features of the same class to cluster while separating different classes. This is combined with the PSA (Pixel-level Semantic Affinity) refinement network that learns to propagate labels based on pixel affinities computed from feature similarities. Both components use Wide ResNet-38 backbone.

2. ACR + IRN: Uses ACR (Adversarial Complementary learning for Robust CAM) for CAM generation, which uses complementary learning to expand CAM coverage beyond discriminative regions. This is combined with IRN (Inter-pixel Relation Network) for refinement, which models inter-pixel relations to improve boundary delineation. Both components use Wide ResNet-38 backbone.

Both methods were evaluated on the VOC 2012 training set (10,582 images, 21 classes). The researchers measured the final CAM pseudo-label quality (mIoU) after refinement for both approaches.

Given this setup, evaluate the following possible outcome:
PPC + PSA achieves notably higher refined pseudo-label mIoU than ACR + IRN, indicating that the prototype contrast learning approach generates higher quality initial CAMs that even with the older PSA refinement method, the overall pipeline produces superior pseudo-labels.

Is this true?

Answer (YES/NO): NO